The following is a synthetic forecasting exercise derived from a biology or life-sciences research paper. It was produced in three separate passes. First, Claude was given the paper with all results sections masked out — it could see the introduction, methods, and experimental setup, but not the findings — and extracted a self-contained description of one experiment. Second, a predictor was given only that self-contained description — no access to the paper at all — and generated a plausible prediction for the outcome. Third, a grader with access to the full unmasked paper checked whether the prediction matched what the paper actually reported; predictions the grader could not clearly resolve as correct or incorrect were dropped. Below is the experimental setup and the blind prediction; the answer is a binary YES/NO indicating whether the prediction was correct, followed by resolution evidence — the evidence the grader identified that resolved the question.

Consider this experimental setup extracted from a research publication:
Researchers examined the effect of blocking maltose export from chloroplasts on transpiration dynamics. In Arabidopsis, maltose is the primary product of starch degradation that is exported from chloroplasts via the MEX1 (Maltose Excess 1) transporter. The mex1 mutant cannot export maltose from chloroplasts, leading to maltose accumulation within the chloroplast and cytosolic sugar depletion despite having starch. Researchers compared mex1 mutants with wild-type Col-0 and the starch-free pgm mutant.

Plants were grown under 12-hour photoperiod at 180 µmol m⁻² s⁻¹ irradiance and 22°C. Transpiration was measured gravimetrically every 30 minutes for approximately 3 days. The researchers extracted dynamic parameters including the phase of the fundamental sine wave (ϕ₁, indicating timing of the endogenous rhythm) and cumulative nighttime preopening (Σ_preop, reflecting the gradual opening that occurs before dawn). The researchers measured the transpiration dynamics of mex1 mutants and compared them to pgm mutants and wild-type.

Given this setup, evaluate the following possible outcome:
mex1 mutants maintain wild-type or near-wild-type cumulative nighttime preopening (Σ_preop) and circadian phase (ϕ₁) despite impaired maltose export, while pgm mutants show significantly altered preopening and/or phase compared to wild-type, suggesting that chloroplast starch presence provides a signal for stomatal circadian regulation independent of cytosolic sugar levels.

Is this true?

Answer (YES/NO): NO